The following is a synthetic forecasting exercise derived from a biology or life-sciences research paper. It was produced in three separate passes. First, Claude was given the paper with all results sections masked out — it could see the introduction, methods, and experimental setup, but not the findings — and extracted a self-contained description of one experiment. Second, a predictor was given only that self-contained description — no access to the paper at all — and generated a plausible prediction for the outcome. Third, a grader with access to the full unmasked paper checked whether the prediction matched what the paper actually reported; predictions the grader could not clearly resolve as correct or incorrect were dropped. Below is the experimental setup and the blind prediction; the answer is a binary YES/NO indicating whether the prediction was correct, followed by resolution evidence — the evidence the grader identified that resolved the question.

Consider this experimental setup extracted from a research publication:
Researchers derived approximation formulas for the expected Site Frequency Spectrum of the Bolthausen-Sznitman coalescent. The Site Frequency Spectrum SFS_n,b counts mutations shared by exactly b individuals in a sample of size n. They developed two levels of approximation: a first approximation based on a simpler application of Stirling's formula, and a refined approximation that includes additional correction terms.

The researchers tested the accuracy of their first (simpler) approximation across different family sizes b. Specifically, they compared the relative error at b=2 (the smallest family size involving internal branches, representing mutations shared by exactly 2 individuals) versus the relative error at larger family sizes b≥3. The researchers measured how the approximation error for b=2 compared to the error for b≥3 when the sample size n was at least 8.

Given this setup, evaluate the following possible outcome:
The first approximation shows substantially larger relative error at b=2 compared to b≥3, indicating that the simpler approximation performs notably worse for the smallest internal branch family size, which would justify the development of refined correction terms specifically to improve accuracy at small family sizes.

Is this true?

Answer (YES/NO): YES